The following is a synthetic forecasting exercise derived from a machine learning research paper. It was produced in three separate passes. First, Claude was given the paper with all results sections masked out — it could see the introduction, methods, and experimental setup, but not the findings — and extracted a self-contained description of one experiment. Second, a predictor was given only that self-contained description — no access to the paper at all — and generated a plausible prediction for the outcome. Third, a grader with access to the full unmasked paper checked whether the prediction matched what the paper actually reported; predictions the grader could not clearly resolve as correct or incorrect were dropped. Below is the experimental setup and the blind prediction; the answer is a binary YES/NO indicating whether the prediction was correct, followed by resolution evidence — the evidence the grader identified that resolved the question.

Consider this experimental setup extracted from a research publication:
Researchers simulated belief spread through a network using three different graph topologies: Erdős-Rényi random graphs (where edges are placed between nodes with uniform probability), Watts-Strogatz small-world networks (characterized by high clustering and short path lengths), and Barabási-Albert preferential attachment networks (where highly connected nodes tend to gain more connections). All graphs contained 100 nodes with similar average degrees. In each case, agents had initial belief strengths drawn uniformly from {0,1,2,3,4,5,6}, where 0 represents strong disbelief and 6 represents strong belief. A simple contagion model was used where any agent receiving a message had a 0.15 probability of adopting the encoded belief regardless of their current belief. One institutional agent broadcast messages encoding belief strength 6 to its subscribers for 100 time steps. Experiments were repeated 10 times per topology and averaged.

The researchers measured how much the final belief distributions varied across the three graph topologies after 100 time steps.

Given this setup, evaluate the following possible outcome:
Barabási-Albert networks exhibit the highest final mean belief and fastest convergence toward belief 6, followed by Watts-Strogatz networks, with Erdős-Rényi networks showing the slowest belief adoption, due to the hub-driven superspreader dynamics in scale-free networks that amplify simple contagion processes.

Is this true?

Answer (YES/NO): NO